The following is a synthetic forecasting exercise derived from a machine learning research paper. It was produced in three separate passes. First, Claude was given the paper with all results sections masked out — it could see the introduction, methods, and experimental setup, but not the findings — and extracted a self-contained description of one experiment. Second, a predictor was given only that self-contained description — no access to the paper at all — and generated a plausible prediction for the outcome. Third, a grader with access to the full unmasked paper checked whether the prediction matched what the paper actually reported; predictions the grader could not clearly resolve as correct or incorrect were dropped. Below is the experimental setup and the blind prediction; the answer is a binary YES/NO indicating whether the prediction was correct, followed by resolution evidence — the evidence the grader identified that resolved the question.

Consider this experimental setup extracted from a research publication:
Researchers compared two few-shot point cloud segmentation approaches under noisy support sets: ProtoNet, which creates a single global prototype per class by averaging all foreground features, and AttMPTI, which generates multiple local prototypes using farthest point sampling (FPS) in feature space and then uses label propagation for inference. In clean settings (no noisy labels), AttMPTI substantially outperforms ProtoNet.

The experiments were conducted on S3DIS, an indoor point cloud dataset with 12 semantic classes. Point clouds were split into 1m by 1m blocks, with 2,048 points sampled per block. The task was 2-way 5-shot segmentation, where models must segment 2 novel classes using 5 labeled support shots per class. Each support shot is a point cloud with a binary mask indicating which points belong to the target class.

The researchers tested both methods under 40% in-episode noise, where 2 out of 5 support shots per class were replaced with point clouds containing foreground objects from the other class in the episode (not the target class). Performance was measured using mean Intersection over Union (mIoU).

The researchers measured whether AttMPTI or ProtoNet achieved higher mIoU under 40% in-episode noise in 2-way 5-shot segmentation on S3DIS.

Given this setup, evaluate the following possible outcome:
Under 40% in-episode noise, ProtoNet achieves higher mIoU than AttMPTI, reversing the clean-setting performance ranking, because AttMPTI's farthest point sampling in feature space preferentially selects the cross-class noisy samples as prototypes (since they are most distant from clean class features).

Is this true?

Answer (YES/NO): NO